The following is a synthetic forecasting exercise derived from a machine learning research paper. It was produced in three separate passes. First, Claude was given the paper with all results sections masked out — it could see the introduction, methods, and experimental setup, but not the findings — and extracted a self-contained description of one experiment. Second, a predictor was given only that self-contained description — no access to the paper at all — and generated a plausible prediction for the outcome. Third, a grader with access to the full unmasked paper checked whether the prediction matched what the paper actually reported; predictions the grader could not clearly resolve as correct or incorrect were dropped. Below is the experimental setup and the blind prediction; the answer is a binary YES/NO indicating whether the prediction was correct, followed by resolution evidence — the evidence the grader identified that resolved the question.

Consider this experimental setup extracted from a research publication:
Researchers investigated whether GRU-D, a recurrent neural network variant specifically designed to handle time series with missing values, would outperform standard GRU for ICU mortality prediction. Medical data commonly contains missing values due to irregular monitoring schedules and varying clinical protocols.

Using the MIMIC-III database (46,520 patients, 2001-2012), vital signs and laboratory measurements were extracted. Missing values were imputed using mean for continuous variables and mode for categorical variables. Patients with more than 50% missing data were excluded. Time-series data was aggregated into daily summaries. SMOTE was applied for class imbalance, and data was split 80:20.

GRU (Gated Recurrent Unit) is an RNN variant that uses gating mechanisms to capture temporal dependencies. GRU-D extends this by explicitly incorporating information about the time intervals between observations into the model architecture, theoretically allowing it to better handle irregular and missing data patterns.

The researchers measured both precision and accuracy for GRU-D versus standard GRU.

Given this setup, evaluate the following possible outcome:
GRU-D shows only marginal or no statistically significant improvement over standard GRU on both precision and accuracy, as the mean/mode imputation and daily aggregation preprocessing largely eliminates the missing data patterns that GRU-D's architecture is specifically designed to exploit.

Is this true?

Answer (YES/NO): NO